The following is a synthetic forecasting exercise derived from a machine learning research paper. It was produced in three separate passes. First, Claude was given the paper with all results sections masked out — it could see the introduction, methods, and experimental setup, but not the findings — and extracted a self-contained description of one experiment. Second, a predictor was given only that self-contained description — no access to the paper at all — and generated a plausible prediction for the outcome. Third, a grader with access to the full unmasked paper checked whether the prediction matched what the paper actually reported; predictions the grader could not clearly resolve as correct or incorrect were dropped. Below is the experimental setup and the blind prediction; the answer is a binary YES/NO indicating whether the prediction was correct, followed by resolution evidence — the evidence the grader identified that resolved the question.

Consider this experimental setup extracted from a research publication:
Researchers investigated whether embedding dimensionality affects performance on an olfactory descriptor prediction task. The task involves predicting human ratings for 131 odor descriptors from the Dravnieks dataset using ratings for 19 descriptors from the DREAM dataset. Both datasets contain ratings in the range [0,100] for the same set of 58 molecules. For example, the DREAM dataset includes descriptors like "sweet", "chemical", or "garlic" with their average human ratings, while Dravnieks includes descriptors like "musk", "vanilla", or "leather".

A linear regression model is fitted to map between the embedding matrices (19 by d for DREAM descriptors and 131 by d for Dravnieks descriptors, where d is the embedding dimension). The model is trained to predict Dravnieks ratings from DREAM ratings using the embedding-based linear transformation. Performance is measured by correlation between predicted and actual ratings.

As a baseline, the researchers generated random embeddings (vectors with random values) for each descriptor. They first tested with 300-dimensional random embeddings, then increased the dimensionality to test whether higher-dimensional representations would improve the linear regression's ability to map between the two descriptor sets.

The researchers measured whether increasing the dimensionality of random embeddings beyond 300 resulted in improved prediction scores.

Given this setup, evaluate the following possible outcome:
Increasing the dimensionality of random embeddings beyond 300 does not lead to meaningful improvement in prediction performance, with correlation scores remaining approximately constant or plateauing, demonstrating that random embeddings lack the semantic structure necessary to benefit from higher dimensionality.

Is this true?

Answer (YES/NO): YES